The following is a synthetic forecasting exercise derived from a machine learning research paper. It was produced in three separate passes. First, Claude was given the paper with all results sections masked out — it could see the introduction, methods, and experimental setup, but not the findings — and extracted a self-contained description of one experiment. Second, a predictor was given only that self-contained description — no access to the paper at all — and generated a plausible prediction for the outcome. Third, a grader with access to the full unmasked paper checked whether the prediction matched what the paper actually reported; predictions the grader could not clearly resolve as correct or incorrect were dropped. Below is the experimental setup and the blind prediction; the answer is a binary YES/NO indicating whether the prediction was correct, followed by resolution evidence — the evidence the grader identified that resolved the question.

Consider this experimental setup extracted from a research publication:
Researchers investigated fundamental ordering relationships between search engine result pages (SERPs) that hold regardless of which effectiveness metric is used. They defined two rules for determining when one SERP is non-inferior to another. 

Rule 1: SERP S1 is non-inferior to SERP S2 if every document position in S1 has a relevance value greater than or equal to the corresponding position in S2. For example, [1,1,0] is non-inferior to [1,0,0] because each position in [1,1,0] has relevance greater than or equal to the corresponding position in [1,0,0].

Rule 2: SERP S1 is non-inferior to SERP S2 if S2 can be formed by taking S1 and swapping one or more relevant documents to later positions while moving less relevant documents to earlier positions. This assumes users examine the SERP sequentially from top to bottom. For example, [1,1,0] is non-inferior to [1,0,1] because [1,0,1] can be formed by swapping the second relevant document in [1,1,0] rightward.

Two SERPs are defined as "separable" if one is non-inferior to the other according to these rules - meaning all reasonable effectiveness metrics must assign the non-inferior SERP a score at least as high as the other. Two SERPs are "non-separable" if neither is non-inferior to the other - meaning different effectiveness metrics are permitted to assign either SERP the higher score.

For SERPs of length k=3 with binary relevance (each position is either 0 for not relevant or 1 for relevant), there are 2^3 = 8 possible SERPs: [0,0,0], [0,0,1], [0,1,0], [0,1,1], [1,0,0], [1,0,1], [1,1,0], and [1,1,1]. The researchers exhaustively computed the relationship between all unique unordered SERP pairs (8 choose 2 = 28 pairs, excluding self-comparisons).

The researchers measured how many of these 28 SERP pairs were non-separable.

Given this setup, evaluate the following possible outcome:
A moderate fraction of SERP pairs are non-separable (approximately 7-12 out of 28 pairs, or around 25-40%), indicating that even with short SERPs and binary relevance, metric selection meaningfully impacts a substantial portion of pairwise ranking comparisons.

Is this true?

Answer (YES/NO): NO